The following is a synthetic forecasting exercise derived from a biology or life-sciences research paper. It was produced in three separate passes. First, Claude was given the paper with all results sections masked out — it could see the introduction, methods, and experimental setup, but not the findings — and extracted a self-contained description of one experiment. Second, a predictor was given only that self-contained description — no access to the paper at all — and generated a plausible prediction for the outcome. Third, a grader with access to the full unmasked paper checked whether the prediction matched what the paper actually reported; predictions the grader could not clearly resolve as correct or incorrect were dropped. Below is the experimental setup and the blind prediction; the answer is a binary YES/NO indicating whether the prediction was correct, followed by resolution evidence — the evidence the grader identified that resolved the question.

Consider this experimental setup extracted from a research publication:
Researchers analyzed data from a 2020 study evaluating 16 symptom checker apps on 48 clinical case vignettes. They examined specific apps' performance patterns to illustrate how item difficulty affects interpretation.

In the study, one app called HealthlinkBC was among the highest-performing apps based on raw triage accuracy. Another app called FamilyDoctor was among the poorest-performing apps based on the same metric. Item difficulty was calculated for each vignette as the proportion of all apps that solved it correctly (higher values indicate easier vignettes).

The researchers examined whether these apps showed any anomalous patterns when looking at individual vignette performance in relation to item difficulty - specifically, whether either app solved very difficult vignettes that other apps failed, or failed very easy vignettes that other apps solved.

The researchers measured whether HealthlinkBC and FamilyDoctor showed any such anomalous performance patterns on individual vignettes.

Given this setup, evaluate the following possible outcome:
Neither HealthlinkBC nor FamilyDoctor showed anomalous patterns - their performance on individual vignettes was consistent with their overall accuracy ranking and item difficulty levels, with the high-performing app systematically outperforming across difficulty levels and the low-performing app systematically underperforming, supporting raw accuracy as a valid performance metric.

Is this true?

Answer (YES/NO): NO